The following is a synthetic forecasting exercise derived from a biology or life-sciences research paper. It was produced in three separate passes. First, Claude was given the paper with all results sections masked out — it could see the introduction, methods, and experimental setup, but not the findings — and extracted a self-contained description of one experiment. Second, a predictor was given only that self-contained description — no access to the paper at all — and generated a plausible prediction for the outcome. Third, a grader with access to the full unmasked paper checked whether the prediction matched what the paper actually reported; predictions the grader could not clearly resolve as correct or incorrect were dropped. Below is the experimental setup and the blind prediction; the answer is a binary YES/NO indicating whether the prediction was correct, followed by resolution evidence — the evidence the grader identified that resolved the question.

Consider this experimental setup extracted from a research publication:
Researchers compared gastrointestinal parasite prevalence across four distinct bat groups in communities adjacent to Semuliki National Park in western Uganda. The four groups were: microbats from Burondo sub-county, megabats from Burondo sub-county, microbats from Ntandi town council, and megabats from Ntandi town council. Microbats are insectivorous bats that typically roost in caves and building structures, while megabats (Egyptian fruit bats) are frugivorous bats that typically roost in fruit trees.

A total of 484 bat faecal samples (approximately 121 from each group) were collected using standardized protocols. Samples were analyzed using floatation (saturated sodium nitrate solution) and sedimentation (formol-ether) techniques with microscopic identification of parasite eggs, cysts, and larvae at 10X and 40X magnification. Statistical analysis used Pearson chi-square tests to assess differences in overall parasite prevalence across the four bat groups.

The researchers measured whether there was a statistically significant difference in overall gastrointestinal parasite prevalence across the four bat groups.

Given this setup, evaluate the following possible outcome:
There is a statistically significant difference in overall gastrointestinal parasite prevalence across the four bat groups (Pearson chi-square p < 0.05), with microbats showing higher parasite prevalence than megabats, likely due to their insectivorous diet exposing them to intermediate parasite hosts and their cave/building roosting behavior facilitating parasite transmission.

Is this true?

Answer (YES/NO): YES